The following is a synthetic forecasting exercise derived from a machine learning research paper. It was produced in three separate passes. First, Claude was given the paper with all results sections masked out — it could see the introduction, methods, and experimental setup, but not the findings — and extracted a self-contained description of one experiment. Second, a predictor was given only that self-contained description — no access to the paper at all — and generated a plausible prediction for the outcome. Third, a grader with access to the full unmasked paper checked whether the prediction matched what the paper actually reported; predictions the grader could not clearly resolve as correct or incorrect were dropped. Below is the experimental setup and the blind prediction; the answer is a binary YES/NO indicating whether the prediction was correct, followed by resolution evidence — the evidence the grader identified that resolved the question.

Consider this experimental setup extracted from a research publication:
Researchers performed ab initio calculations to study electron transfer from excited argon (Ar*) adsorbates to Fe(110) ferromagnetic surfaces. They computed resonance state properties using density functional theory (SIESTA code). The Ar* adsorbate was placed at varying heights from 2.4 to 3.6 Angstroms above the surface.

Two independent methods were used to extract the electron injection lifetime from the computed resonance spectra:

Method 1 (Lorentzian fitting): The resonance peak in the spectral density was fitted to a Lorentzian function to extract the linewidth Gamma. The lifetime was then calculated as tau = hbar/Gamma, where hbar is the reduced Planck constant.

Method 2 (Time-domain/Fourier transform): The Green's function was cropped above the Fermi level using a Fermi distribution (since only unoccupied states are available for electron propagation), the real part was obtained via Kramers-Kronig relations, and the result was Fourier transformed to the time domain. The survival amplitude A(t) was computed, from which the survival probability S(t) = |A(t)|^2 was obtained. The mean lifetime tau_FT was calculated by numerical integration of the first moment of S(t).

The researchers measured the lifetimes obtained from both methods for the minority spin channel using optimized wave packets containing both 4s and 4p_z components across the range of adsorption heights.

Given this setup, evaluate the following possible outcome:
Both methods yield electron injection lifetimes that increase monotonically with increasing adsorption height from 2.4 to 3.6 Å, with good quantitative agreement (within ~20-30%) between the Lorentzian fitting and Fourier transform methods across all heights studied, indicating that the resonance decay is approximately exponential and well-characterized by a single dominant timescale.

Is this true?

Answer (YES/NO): YES